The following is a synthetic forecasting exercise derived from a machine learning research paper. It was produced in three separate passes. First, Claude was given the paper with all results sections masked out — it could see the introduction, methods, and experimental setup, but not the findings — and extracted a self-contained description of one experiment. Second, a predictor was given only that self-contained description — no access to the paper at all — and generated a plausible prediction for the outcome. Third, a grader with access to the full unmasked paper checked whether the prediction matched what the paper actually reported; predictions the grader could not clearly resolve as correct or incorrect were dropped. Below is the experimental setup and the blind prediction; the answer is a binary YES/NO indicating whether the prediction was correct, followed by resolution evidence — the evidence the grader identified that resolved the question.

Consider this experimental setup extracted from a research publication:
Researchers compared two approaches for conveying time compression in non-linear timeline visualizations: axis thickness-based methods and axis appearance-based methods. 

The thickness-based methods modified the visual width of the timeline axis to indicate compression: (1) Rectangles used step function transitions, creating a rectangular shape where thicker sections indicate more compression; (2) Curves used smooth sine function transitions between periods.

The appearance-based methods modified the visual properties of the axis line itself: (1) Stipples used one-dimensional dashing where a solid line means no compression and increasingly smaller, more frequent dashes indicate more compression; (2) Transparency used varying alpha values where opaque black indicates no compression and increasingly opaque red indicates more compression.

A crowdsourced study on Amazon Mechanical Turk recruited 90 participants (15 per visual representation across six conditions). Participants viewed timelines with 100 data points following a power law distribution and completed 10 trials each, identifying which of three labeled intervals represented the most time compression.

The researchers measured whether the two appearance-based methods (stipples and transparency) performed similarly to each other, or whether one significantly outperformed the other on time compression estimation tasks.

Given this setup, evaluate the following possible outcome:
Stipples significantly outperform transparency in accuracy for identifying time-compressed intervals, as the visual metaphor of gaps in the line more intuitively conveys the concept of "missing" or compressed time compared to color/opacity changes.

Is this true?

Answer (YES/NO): YES